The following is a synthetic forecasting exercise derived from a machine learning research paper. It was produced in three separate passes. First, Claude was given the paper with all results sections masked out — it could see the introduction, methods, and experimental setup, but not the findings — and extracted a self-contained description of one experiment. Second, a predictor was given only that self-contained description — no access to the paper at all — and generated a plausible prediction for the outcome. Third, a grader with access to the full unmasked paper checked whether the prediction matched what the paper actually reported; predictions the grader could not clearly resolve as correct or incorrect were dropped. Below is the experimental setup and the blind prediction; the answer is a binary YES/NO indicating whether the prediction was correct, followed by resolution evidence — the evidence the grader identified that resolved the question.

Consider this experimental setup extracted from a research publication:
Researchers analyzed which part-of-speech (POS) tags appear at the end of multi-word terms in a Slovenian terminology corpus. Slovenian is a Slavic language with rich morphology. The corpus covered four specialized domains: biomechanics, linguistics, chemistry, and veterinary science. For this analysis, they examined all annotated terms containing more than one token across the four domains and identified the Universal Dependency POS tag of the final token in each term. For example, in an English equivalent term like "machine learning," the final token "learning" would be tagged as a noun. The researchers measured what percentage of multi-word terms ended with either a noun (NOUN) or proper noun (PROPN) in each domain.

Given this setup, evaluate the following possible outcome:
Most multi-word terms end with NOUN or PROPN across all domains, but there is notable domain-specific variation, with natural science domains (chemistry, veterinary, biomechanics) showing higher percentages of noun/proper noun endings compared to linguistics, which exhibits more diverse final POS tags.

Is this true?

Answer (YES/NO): NO